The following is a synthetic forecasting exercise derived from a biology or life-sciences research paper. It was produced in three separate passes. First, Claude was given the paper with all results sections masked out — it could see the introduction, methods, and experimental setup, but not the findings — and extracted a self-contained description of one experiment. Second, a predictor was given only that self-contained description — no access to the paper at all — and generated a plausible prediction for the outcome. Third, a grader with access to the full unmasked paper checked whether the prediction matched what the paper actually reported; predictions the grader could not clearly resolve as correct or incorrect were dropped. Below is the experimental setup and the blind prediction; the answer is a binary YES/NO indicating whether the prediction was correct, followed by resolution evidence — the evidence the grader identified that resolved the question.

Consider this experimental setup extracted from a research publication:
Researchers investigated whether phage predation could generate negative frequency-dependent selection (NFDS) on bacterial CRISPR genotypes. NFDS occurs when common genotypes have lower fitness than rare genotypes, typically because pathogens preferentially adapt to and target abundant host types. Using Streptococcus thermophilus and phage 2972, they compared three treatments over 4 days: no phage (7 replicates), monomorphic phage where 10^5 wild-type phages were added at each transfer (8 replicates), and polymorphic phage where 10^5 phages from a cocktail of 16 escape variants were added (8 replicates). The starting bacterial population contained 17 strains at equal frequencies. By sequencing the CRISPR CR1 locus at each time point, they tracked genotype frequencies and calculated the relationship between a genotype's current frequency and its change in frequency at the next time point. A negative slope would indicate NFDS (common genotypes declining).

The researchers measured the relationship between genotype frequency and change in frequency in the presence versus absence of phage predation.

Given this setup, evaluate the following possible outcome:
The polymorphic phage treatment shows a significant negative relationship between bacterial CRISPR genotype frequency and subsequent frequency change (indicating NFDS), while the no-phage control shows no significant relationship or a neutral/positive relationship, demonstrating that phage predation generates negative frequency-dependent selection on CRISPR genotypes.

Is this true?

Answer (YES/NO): YES